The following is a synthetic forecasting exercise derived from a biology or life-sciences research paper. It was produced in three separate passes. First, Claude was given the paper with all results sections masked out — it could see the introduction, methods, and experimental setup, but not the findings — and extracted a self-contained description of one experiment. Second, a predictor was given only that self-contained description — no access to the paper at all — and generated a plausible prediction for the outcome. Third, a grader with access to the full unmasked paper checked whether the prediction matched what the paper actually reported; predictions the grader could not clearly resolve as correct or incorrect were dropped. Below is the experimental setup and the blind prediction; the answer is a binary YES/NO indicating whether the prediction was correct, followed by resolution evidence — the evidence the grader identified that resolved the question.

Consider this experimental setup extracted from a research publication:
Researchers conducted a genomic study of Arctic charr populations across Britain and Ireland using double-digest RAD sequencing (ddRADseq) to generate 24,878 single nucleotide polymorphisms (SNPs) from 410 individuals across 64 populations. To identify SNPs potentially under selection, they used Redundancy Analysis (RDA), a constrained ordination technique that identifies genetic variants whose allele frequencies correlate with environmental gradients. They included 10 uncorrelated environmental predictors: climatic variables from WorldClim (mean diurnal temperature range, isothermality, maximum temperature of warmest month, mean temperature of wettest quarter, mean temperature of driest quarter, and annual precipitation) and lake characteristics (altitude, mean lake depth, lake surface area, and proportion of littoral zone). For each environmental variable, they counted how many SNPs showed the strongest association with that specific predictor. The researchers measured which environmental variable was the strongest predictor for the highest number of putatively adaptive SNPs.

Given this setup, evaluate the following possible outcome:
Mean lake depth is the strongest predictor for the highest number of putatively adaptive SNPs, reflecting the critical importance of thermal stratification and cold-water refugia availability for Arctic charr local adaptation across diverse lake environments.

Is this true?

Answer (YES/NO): NO